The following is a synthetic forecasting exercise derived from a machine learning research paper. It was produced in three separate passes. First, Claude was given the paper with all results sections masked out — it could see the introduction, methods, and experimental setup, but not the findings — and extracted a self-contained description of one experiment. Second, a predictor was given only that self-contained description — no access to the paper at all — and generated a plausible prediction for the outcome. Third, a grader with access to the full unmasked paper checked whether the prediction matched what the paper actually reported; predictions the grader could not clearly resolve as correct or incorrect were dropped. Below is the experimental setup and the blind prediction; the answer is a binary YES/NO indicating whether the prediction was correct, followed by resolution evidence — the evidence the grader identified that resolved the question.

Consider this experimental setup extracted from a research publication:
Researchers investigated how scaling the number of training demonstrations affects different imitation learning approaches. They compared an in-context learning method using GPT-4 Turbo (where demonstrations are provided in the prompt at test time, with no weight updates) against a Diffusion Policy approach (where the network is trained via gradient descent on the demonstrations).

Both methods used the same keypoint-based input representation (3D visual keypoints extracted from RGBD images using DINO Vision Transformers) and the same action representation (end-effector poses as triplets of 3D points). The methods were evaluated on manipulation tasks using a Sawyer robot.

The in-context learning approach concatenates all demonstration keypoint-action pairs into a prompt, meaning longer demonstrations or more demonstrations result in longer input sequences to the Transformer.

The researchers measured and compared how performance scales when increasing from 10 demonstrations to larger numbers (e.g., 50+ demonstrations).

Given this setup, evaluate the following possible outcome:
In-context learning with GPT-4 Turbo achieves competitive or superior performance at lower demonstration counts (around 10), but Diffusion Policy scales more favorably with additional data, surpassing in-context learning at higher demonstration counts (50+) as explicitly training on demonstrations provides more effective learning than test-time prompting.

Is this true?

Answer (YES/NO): NO